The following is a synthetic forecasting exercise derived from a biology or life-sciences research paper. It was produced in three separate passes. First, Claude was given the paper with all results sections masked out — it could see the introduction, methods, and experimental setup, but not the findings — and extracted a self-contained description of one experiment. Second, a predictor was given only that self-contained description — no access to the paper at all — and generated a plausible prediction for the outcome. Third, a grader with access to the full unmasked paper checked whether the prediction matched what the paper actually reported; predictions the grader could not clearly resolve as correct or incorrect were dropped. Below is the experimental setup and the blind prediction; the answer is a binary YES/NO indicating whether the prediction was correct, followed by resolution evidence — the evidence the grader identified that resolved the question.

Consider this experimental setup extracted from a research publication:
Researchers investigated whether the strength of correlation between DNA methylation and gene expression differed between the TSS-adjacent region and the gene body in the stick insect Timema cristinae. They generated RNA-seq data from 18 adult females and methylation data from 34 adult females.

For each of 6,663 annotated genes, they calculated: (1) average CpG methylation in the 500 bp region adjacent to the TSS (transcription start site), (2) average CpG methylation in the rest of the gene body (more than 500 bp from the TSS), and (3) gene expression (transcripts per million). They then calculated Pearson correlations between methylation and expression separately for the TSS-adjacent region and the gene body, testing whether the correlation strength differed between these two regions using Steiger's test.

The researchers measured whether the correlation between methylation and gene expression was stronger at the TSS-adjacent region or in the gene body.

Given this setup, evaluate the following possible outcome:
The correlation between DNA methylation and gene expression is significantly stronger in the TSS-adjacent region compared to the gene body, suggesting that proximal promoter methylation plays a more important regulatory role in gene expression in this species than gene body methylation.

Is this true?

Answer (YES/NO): YES